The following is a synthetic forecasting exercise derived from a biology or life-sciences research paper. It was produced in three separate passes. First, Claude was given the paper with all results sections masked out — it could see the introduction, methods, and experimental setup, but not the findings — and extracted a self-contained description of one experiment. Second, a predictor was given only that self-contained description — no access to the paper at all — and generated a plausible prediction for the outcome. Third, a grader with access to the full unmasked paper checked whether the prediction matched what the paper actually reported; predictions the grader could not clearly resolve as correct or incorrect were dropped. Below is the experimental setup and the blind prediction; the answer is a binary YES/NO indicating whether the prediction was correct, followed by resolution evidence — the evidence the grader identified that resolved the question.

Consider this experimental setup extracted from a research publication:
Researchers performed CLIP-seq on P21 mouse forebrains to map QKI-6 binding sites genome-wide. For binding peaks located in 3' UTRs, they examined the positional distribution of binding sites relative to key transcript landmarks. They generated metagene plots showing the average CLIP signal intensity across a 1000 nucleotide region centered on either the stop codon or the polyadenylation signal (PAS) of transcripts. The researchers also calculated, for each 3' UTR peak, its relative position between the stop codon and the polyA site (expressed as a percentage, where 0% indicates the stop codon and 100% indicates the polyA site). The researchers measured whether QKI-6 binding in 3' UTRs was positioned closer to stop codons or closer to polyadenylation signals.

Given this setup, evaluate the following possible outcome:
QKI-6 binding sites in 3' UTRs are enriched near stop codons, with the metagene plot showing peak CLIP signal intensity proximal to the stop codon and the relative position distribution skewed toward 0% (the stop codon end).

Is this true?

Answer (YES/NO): NO